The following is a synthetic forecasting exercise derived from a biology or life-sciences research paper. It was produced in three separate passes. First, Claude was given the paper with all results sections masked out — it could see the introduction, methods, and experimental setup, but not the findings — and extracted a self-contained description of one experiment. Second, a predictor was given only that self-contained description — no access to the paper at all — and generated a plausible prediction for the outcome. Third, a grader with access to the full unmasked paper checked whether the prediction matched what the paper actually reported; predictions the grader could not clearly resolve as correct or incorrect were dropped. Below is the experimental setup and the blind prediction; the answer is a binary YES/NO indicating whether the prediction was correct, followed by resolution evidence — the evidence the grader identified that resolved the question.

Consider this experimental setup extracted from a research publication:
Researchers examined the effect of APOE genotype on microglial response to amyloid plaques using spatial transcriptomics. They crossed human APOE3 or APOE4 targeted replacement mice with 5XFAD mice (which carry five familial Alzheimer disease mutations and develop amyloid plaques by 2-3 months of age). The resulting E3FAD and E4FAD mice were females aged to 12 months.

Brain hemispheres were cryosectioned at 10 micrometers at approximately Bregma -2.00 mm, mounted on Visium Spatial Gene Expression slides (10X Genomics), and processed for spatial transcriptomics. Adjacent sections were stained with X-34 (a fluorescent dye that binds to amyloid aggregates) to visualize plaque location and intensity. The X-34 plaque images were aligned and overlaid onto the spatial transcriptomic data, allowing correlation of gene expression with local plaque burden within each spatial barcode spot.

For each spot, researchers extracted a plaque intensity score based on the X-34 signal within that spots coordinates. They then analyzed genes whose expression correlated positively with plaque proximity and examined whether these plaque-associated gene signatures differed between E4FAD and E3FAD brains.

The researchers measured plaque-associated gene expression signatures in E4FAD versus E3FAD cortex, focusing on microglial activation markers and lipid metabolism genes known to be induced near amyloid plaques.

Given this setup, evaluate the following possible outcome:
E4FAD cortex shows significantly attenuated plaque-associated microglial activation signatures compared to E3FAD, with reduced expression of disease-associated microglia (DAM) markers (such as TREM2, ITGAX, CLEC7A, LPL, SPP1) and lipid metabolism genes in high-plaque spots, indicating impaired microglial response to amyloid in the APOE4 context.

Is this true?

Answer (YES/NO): NO